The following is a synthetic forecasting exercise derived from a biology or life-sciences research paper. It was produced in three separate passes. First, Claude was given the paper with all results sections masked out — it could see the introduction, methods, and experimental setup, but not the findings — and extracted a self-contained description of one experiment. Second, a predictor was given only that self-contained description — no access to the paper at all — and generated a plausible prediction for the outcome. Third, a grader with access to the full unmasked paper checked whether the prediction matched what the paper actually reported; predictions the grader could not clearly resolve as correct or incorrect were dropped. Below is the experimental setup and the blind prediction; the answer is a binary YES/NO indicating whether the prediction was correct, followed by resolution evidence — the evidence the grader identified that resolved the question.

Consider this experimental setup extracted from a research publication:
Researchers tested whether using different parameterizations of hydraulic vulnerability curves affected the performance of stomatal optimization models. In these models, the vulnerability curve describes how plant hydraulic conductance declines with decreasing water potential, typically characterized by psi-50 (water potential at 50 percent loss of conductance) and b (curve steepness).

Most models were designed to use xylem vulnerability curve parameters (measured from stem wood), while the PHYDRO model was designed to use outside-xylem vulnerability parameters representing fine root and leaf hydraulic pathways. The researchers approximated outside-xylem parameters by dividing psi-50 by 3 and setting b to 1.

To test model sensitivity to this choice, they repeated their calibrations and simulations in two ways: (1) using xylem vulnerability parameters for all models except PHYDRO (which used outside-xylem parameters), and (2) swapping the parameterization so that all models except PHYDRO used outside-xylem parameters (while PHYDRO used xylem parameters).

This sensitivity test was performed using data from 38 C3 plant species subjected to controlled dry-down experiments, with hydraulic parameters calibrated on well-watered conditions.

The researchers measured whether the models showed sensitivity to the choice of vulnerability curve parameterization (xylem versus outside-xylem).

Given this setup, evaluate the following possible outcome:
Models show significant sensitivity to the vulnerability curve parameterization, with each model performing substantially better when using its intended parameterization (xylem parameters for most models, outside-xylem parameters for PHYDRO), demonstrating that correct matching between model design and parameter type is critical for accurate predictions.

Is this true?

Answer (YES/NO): NO